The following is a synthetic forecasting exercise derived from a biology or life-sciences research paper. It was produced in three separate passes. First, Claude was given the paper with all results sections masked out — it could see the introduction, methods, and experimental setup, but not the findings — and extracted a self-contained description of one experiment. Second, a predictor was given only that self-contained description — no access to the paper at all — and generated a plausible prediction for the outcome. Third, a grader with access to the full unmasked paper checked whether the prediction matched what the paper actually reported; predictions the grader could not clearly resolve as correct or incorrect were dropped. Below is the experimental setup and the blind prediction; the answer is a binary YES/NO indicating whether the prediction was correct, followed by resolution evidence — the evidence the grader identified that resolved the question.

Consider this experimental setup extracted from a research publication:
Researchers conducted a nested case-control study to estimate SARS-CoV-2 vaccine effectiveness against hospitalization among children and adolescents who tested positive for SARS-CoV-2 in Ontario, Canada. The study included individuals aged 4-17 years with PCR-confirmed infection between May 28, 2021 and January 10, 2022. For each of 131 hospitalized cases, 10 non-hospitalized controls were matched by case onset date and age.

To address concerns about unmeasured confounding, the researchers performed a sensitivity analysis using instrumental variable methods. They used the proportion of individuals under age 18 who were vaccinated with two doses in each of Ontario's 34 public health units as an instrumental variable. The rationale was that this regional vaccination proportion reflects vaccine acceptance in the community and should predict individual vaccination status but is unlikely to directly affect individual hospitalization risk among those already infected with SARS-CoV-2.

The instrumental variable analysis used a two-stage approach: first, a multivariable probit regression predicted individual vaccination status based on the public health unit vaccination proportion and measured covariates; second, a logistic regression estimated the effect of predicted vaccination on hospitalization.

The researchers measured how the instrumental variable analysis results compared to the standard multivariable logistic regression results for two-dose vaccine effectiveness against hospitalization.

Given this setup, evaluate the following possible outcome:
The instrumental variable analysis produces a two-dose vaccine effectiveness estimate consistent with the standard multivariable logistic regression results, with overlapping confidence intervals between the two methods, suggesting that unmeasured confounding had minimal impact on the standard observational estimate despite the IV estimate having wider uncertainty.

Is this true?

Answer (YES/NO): NO